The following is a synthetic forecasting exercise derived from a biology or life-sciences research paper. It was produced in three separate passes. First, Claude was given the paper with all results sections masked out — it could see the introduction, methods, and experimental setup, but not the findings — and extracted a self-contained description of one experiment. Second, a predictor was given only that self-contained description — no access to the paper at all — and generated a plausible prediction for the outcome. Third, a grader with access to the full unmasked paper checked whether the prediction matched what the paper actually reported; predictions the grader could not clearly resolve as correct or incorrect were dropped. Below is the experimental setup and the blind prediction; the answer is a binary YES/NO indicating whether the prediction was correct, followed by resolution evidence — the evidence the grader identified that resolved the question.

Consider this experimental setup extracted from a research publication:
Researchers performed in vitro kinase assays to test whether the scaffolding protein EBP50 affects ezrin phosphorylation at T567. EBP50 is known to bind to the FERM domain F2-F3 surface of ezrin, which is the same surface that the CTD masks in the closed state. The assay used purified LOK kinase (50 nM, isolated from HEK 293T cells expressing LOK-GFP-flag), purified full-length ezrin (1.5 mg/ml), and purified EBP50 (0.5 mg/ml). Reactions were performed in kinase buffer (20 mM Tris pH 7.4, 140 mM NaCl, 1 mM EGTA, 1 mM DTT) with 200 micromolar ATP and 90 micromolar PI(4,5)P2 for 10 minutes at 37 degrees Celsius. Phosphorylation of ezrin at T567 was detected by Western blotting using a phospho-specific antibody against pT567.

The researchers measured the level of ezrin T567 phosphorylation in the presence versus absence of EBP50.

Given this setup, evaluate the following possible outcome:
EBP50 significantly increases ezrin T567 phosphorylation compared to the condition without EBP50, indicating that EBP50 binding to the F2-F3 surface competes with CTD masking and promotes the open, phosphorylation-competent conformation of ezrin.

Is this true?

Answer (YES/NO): NO